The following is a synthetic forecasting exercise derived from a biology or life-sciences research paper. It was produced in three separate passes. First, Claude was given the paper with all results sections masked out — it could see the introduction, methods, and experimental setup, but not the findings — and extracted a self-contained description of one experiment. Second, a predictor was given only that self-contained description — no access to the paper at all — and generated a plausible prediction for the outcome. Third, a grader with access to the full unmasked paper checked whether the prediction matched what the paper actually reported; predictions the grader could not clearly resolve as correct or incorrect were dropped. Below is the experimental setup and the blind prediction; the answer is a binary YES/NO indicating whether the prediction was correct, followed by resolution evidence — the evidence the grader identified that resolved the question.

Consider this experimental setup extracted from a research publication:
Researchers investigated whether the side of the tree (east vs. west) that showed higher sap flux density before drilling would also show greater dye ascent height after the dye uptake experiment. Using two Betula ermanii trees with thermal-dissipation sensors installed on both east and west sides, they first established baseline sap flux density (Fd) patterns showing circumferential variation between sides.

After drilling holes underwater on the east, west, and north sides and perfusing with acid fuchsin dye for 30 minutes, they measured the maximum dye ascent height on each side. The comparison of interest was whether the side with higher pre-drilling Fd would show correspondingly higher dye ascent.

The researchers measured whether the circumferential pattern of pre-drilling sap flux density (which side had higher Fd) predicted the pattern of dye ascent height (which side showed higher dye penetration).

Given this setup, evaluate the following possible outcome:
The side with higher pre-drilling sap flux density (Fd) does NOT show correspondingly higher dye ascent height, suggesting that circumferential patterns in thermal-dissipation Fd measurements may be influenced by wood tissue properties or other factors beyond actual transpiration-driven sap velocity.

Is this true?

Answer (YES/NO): YES